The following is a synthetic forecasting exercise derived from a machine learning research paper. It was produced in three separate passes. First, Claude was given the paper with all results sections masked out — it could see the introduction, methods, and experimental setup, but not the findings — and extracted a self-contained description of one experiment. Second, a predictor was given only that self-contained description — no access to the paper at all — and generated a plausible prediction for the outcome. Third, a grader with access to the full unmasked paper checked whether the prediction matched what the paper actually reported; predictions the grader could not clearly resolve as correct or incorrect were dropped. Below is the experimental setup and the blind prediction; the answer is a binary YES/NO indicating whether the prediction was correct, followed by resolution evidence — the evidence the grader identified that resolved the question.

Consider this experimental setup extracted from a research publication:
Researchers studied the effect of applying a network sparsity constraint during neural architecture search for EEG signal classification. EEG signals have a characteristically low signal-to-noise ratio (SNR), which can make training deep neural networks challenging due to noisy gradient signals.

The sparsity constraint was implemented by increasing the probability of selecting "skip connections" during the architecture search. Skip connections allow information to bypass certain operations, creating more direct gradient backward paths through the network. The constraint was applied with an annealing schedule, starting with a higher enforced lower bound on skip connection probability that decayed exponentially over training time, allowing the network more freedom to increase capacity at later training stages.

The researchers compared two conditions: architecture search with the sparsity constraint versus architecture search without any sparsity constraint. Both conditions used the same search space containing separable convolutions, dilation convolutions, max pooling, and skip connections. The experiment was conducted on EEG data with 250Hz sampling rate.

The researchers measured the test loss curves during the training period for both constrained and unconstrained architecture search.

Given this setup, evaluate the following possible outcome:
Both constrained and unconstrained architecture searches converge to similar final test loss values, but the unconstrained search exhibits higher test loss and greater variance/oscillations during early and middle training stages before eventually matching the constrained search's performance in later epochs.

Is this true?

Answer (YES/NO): NO